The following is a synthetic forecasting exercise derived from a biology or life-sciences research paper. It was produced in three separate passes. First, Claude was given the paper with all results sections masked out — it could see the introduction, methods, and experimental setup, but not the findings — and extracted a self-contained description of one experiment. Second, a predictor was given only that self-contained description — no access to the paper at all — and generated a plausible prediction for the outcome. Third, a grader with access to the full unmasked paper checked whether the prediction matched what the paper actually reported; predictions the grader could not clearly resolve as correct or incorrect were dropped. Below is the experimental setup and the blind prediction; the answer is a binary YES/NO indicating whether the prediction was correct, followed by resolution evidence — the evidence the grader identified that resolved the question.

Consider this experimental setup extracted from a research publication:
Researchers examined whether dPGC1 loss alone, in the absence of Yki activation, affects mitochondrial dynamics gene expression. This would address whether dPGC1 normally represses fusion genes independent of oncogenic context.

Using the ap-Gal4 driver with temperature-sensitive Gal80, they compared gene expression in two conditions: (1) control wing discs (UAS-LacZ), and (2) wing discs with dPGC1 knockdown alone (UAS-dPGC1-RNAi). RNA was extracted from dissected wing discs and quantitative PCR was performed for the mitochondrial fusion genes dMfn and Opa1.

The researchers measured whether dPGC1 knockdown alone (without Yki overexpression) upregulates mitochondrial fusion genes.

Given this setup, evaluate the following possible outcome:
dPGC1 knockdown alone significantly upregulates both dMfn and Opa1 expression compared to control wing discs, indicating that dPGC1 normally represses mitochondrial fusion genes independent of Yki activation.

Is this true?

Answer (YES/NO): NO